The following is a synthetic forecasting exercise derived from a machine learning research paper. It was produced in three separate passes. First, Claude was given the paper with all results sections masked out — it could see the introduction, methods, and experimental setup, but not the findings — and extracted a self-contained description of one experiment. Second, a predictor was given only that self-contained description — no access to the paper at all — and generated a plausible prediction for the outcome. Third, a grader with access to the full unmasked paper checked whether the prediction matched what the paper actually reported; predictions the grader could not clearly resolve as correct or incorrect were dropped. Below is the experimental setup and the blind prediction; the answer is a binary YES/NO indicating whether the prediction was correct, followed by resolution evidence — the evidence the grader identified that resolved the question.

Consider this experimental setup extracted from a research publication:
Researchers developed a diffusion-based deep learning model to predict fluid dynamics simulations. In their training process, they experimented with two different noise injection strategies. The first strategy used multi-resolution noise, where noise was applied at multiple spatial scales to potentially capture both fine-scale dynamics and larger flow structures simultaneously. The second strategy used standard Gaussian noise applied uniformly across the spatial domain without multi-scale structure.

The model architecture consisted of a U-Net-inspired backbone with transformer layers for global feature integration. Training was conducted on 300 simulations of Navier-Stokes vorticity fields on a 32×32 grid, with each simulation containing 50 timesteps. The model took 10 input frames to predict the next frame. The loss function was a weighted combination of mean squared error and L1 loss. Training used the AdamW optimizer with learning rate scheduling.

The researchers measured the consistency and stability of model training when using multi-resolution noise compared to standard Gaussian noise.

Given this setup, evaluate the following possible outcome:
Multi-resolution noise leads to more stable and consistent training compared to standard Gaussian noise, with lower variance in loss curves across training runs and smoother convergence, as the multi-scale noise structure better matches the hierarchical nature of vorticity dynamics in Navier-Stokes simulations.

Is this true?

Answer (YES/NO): NO